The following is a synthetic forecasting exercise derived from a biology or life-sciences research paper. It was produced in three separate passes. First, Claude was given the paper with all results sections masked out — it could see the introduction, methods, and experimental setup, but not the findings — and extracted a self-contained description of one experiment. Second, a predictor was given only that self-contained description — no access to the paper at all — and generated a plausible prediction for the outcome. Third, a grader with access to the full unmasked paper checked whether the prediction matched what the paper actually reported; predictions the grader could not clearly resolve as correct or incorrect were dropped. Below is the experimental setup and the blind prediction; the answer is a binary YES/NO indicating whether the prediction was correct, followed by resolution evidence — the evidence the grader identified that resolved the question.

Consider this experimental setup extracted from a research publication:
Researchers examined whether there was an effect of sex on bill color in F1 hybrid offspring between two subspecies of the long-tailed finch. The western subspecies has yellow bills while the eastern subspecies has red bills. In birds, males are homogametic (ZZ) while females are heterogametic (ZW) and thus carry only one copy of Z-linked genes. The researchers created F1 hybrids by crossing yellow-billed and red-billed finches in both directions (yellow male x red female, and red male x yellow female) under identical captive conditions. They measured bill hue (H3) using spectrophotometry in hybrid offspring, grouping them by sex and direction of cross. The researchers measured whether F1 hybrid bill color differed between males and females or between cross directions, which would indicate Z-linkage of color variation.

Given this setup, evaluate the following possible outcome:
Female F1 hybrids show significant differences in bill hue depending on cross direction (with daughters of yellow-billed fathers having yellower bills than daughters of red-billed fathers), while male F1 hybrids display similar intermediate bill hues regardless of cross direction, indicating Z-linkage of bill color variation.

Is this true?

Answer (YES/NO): YES